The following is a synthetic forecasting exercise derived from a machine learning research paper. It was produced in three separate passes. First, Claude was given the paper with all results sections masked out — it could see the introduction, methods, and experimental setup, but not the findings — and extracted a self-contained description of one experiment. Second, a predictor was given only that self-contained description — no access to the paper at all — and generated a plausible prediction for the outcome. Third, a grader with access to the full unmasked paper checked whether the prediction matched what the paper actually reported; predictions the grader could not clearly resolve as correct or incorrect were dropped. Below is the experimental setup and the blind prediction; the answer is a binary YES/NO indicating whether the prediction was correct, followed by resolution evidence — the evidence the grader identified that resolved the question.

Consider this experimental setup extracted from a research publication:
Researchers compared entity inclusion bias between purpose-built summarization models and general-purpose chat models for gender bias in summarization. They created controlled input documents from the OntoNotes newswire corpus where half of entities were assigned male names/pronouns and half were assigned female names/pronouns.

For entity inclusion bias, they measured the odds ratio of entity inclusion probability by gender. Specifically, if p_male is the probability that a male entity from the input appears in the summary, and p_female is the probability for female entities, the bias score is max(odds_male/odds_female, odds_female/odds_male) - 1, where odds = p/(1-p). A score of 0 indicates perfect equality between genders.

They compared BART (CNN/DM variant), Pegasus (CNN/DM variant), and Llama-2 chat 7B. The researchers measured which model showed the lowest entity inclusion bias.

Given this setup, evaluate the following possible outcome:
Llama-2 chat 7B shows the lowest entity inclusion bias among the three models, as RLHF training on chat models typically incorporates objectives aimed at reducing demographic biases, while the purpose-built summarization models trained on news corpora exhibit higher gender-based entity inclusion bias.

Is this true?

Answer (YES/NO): YES